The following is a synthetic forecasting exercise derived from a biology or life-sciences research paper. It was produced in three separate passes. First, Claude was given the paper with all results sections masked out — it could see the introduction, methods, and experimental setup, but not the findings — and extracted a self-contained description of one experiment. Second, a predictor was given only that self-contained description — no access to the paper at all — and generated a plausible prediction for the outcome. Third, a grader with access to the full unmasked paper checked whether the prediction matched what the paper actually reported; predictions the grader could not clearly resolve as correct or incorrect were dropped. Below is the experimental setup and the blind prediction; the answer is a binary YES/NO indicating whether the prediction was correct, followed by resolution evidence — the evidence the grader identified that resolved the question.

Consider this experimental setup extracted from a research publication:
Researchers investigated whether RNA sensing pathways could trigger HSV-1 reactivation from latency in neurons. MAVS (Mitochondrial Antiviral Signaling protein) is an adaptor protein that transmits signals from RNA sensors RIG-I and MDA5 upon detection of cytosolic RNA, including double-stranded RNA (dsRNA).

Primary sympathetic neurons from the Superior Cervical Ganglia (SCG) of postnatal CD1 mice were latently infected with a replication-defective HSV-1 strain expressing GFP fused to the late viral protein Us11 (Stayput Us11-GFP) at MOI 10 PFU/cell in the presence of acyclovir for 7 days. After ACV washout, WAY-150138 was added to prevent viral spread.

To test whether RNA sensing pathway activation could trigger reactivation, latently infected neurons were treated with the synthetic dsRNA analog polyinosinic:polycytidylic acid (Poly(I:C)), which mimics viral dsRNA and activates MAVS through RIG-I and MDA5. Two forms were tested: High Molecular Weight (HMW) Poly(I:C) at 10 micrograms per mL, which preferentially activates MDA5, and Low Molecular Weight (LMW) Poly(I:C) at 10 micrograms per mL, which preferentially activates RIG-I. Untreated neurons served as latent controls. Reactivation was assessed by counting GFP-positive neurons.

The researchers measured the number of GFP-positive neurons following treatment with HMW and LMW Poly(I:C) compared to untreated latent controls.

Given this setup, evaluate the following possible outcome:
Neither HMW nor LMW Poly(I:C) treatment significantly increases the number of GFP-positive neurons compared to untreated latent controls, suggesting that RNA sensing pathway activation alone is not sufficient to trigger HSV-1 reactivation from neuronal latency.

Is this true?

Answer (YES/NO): NO